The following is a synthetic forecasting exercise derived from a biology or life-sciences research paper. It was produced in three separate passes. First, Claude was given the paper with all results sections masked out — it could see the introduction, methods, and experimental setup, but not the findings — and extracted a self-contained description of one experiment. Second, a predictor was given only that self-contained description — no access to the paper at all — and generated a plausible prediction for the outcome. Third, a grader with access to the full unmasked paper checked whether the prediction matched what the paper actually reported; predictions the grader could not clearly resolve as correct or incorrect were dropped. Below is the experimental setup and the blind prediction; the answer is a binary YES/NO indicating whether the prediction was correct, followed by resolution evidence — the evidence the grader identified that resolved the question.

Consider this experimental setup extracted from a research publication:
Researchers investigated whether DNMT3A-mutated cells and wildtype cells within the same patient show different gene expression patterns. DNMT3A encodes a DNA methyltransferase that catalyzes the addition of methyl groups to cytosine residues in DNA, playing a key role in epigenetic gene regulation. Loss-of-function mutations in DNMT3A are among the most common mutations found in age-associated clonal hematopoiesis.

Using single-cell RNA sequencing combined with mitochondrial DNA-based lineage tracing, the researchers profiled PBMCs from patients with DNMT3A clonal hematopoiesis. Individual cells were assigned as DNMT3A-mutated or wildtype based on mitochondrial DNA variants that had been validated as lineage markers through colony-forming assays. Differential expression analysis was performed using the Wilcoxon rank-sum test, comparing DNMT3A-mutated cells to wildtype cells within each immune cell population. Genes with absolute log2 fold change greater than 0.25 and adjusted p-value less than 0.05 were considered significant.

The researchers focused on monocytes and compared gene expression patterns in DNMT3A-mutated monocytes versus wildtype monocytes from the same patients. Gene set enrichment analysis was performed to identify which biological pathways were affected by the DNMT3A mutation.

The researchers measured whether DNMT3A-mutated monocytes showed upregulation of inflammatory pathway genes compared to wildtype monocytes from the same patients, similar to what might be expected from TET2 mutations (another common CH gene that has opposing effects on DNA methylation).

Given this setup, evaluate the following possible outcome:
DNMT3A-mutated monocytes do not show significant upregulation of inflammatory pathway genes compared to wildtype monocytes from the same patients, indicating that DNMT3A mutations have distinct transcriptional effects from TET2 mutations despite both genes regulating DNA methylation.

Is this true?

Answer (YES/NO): YES